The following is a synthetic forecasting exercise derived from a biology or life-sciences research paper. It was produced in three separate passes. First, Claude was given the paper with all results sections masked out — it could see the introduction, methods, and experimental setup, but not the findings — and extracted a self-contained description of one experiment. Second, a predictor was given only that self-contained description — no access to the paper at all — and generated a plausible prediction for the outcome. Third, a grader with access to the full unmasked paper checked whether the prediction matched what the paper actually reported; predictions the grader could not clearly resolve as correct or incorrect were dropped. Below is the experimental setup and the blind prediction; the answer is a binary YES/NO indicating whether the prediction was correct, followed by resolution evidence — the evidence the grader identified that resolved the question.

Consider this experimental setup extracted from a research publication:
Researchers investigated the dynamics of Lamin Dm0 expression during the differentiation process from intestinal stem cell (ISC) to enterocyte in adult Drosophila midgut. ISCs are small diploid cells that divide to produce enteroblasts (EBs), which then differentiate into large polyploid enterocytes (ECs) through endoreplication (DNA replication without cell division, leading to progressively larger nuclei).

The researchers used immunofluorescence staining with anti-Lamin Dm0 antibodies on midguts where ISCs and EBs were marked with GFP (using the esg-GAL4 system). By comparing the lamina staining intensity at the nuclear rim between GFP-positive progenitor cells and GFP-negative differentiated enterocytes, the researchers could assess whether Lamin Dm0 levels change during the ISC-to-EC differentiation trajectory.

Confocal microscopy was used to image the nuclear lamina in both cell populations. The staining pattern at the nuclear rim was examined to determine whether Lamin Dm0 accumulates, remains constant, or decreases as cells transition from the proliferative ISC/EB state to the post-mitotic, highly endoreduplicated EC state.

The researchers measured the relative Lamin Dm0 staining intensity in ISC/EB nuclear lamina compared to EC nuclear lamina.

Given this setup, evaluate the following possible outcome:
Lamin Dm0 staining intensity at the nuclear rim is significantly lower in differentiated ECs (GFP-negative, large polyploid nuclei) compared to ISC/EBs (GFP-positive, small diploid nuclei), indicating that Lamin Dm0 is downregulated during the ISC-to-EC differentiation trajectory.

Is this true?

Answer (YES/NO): YES